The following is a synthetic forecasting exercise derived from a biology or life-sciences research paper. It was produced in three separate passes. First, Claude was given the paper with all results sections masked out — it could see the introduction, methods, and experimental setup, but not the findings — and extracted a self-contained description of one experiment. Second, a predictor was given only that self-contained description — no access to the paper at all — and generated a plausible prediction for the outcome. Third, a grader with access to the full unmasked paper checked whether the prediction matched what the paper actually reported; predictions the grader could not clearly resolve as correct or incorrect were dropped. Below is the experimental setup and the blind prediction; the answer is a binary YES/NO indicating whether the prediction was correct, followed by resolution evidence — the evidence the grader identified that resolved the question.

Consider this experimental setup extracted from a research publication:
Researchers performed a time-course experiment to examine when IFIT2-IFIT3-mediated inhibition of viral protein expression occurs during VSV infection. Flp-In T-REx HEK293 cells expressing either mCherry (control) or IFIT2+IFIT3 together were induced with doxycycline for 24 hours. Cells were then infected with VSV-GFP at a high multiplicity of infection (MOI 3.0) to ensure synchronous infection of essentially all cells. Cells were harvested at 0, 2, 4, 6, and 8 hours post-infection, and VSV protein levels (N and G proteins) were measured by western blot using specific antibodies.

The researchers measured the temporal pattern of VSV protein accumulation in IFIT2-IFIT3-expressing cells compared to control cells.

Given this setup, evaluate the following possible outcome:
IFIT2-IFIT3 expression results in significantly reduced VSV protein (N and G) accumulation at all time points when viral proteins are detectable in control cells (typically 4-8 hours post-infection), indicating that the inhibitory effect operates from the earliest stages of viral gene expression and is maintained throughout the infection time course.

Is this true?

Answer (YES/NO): YES